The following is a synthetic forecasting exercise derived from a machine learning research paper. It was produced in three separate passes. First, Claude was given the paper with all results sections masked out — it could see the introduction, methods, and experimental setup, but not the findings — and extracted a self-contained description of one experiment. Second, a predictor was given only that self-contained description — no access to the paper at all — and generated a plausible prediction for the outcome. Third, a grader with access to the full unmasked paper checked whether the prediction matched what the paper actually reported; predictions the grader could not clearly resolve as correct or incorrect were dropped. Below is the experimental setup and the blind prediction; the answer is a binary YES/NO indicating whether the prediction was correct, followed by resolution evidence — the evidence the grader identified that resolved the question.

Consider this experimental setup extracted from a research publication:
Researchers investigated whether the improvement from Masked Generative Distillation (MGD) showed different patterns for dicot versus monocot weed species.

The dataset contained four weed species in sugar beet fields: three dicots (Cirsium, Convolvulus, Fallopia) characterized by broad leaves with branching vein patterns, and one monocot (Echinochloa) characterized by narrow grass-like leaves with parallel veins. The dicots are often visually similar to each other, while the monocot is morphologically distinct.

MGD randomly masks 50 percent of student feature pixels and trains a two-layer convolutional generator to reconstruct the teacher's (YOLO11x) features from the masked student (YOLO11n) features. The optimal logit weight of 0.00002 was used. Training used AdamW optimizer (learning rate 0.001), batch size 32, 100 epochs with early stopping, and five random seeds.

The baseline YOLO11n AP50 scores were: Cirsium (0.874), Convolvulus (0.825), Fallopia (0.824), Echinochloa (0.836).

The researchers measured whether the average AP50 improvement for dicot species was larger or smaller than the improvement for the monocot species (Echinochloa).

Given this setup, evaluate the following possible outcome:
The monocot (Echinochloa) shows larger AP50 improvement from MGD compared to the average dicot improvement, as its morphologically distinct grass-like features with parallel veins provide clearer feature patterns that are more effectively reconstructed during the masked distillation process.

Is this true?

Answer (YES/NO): NO